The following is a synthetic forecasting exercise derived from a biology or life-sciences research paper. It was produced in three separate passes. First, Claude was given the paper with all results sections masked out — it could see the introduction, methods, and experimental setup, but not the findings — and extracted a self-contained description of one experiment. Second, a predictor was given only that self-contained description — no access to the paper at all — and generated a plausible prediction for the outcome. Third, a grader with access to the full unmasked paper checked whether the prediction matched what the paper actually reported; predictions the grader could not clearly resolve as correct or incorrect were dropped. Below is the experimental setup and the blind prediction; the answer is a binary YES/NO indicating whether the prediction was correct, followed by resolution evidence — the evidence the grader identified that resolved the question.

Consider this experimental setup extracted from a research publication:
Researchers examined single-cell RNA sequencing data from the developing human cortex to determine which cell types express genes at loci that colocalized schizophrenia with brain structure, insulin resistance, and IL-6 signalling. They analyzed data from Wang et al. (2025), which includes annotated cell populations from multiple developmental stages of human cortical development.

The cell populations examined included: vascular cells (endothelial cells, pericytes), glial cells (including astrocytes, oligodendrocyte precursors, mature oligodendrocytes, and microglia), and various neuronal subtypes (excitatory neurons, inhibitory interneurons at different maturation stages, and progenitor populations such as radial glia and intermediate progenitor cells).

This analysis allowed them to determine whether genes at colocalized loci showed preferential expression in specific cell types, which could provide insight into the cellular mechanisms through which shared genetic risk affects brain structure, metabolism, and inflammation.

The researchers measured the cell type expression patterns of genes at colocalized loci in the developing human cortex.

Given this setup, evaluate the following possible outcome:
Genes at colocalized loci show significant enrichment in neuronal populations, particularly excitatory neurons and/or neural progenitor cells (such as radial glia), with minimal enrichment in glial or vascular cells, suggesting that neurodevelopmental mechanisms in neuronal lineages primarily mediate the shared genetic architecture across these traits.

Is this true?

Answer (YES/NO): NO